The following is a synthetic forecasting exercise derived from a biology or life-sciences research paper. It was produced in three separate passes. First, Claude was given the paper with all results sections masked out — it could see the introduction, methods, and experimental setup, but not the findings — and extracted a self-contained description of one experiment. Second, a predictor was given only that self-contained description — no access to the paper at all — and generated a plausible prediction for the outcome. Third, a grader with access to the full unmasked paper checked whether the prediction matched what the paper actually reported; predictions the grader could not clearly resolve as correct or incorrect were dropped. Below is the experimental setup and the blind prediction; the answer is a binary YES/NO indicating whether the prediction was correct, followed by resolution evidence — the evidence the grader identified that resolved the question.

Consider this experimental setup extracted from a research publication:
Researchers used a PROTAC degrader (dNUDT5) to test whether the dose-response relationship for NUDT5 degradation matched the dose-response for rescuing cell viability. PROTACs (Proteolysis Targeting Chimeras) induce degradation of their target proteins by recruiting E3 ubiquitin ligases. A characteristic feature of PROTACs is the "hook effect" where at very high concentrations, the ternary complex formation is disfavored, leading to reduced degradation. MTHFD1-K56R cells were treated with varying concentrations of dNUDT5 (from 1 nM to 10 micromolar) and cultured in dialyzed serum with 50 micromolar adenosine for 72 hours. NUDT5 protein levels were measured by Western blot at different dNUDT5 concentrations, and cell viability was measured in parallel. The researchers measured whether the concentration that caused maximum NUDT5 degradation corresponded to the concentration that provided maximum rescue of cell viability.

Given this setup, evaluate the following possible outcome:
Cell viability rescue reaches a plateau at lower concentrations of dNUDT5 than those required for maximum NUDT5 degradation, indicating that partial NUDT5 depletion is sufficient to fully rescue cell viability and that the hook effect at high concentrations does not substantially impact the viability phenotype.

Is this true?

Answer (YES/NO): NO